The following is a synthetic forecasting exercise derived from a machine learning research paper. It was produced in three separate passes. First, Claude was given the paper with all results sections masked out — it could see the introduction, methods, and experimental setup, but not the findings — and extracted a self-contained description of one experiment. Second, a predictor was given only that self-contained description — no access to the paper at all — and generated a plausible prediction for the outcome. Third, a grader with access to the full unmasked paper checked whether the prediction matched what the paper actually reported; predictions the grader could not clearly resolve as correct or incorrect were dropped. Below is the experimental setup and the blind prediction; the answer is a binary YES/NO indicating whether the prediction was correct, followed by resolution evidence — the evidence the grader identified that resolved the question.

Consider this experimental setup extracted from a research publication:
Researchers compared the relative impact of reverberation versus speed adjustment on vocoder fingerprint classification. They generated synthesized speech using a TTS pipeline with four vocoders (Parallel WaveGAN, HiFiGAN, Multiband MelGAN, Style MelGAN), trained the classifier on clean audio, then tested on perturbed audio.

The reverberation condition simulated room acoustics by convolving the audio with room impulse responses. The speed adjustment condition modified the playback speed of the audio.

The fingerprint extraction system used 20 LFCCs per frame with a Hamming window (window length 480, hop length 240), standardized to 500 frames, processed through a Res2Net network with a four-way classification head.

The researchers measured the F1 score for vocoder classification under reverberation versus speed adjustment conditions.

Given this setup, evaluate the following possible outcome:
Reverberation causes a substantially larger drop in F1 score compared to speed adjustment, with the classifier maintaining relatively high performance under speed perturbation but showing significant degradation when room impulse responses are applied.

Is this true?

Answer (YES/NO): YES